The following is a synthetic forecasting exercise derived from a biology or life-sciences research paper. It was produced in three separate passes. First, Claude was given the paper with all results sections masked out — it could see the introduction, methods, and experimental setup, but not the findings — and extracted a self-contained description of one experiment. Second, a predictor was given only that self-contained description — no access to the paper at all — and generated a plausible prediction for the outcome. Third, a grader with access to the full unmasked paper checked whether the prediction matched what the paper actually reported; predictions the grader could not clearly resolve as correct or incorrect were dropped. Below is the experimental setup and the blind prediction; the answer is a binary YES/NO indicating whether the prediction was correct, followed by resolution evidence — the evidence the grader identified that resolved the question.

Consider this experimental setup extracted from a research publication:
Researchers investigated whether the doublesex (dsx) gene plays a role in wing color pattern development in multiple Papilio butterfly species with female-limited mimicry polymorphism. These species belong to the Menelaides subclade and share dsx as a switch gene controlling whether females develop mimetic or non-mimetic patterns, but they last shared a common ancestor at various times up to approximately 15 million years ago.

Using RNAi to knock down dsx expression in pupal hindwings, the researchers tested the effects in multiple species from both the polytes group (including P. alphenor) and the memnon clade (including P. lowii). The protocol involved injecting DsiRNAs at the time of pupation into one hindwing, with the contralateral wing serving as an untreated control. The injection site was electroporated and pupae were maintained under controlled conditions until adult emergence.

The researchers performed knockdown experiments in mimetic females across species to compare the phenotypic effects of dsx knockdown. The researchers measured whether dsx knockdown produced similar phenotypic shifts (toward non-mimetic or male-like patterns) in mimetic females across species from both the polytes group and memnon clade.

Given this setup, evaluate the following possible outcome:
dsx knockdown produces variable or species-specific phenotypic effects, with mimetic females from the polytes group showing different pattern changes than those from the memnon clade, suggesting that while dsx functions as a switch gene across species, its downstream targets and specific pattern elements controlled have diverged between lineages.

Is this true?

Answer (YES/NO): NO